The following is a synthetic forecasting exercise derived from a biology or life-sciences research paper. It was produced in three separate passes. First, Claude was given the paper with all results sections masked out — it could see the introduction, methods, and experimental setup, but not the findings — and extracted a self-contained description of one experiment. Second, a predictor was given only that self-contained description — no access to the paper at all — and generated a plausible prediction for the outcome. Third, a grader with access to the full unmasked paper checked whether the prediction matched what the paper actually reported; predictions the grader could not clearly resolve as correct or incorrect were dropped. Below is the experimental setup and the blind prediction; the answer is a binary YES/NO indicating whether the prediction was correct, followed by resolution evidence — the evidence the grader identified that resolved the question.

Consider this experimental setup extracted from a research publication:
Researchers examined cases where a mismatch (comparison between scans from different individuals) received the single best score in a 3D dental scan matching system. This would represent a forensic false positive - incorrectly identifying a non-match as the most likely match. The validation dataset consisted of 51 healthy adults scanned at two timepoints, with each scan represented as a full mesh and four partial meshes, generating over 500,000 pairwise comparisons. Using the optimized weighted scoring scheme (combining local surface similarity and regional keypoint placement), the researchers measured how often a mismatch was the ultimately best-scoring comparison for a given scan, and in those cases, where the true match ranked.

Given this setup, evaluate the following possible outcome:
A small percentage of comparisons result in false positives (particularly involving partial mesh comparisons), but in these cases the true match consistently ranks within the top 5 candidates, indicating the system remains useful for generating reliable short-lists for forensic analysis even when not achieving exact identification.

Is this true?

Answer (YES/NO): NO